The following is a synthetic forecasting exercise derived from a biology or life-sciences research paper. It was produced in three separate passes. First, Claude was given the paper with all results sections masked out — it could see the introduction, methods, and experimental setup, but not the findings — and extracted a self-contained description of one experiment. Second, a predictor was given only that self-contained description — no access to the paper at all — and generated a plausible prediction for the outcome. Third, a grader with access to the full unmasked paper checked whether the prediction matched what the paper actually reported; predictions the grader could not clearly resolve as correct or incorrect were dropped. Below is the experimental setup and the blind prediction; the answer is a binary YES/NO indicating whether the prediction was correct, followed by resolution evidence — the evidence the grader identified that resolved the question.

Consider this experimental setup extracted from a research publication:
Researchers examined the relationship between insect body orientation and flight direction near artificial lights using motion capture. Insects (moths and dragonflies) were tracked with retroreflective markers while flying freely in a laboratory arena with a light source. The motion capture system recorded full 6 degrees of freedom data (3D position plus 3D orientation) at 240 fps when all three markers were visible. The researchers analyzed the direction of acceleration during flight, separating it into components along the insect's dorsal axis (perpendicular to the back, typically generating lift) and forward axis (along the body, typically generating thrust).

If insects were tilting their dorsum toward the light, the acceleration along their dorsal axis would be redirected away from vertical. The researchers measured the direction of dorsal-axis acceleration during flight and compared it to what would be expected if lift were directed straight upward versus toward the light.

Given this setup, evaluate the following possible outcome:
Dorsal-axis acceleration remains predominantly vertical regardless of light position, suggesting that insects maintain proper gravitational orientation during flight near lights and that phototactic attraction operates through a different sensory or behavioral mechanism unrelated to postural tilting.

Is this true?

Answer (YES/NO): NO